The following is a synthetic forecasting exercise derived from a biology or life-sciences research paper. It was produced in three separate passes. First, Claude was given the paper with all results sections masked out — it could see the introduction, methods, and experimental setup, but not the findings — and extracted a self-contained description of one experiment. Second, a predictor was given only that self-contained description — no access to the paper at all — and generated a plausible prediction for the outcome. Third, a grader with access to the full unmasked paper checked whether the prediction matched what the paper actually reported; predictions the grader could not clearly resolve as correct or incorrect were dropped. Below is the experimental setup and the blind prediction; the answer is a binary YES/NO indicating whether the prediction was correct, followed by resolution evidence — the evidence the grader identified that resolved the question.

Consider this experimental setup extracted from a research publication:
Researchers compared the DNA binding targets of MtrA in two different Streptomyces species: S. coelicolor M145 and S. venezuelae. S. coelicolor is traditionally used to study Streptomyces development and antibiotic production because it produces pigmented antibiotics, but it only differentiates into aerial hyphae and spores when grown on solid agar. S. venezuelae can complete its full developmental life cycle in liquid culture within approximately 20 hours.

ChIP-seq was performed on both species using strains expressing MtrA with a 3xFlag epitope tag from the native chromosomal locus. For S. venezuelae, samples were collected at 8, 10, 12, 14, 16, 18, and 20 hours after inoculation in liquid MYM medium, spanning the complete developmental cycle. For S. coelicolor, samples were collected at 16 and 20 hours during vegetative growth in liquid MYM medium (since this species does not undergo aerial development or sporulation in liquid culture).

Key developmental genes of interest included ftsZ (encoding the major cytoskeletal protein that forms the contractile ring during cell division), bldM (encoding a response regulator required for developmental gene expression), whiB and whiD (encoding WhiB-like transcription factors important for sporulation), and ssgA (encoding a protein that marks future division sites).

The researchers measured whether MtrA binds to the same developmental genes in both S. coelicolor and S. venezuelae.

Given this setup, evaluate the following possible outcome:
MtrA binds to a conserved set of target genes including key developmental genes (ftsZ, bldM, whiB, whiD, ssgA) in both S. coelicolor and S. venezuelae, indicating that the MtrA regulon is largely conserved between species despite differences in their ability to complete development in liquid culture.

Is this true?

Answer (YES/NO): YES